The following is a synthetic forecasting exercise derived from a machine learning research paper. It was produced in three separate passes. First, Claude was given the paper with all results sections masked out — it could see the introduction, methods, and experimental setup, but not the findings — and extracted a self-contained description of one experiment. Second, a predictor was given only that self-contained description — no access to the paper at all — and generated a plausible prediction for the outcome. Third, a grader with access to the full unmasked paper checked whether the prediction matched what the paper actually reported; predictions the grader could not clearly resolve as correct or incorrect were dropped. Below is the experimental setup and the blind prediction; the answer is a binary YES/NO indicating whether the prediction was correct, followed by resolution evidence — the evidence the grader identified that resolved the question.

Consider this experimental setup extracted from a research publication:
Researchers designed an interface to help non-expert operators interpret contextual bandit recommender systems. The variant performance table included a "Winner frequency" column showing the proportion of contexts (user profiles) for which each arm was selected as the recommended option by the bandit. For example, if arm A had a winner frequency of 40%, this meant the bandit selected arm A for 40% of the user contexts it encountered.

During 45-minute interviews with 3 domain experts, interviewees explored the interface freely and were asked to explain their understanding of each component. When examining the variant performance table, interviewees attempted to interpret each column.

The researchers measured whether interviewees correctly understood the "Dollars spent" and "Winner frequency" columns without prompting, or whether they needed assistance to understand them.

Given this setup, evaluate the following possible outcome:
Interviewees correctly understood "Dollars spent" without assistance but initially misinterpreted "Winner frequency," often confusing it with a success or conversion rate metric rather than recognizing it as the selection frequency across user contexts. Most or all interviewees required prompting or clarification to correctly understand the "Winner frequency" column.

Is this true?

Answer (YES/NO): NO